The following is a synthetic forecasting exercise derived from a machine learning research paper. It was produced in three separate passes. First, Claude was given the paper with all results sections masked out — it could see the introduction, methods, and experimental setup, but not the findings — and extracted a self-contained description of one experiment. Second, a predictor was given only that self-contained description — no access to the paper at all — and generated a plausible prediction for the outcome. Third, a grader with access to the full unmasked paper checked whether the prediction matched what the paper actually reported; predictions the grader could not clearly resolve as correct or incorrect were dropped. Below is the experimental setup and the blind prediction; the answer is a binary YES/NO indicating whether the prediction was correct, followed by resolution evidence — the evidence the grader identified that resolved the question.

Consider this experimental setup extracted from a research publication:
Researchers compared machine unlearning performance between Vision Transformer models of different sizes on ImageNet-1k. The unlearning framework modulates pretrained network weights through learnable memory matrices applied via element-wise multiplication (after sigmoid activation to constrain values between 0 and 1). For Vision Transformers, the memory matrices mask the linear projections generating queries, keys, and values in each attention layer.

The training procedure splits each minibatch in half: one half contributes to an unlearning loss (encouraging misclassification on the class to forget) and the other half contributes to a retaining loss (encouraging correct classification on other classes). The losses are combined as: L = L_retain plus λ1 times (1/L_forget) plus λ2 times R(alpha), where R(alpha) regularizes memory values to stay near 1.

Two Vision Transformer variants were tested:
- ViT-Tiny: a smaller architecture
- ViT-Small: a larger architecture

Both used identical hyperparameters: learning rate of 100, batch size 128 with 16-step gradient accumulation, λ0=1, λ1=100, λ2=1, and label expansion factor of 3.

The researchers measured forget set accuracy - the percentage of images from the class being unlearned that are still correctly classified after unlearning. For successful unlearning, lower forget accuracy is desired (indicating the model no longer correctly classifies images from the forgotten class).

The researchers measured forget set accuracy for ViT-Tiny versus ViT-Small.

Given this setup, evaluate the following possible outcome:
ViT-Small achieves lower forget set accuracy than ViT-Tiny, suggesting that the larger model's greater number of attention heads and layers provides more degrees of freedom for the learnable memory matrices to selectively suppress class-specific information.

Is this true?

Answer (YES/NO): NO